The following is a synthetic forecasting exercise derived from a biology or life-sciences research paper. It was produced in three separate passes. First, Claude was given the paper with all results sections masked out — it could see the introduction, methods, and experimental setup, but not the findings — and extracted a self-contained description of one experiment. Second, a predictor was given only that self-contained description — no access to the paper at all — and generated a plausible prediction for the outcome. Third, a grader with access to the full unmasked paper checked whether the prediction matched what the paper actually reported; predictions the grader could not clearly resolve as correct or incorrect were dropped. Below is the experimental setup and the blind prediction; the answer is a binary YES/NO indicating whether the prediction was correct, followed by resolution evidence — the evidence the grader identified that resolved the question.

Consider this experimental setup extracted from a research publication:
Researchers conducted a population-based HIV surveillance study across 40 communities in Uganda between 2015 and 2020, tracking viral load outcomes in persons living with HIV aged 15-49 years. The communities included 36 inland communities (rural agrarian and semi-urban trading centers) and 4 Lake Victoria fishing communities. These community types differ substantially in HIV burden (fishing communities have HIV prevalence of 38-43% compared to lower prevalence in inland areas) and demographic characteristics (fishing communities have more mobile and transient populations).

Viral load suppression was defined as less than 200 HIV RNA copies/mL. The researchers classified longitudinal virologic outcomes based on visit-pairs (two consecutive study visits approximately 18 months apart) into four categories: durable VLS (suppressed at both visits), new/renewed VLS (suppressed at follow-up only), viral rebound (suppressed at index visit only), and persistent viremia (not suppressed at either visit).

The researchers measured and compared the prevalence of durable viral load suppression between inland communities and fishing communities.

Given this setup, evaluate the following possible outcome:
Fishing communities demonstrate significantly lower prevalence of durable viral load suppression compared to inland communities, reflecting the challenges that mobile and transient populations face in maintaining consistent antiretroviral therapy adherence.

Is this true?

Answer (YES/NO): NO